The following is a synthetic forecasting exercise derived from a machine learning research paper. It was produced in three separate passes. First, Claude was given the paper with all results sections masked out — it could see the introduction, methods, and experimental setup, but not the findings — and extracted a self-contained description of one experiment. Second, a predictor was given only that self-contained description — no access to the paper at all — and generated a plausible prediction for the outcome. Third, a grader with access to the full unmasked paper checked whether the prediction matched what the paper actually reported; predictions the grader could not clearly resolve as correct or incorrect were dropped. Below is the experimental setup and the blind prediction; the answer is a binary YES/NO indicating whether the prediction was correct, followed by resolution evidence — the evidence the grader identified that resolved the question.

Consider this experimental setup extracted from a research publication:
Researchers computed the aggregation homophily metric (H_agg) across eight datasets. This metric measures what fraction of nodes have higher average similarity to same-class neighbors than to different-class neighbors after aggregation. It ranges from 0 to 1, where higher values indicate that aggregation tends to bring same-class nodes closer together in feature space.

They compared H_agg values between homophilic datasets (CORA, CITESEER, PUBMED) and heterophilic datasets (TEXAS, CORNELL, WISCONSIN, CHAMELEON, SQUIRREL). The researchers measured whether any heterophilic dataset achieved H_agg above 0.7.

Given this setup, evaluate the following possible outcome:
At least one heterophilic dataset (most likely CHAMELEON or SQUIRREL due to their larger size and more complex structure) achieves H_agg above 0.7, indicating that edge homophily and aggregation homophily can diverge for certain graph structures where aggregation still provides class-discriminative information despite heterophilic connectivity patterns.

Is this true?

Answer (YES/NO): NO